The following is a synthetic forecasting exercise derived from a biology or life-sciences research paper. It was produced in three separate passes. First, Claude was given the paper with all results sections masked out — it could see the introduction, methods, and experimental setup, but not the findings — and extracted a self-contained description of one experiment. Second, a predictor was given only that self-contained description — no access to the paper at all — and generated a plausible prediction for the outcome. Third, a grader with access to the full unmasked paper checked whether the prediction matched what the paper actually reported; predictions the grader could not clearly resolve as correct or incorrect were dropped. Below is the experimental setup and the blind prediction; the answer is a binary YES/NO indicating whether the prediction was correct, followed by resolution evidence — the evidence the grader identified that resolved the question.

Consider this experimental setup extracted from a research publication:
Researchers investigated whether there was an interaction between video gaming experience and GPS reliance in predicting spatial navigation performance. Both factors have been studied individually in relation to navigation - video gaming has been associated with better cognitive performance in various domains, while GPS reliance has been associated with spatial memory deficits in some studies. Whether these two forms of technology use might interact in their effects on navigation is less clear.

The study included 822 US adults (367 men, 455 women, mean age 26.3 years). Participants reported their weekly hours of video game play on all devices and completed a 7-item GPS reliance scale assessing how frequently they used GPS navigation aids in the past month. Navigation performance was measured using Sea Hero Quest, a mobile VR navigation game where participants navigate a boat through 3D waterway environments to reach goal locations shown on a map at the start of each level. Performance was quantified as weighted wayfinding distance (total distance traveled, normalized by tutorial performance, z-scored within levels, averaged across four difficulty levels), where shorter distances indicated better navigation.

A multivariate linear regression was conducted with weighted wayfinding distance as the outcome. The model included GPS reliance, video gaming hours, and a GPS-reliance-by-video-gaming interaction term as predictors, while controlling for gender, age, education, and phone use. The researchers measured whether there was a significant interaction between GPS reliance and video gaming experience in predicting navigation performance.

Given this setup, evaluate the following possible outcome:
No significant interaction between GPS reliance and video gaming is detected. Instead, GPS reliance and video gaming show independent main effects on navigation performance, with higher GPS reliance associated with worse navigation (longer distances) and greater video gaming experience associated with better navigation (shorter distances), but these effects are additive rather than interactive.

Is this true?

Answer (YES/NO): NO